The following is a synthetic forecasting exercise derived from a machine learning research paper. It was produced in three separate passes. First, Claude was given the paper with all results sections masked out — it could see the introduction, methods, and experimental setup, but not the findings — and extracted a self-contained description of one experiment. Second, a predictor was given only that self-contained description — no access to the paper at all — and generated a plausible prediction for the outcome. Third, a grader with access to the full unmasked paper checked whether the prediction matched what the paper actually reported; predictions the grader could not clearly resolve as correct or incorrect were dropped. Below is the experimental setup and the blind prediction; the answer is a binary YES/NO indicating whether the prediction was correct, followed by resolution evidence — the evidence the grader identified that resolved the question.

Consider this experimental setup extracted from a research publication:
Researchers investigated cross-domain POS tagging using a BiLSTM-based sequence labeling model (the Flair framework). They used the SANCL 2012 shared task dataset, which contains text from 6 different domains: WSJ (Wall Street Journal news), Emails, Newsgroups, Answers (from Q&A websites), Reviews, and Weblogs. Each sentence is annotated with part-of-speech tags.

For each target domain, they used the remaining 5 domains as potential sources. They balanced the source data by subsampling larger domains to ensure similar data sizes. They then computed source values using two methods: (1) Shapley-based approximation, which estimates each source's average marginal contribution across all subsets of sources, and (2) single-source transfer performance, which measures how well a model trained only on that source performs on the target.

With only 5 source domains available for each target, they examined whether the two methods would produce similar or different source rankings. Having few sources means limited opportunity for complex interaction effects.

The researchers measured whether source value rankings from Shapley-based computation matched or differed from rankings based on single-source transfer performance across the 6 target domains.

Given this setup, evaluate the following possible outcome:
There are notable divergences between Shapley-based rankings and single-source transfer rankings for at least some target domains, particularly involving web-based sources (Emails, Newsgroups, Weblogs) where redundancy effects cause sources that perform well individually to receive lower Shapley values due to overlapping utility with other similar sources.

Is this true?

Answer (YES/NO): NO